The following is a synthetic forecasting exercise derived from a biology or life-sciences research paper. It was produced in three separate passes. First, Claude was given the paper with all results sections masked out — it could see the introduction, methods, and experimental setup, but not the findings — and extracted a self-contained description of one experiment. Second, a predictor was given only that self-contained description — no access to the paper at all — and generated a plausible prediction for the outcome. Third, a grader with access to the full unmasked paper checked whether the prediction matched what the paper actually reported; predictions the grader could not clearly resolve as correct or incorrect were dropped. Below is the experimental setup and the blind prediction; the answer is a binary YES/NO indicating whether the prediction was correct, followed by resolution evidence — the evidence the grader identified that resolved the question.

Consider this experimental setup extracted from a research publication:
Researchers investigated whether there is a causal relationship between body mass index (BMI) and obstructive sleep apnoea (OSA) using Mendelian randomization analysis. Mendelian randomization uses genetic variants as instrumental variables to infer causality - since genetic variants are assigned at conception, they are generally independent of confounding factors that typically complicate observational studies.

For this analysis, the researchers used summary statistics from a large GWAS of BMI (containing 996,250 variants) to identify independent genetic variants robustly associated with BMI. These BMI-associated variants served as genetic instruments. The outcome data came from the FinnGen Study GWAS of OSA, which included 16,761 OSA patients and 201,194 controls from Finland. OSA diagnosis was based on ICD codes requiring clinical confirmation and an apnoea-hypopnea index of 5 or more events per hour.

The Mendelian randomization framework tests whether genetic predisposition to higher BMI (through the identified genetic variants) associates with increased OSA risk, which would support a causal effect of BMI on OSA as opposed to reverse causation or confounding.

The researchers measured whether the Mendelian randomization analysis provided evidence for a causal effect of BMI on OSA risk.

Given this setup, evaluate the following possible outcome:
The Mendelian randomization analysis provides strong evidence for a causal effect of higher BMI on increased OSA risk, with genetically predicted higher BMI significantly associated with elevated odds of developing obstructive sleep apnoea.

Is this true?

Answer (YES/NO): YES